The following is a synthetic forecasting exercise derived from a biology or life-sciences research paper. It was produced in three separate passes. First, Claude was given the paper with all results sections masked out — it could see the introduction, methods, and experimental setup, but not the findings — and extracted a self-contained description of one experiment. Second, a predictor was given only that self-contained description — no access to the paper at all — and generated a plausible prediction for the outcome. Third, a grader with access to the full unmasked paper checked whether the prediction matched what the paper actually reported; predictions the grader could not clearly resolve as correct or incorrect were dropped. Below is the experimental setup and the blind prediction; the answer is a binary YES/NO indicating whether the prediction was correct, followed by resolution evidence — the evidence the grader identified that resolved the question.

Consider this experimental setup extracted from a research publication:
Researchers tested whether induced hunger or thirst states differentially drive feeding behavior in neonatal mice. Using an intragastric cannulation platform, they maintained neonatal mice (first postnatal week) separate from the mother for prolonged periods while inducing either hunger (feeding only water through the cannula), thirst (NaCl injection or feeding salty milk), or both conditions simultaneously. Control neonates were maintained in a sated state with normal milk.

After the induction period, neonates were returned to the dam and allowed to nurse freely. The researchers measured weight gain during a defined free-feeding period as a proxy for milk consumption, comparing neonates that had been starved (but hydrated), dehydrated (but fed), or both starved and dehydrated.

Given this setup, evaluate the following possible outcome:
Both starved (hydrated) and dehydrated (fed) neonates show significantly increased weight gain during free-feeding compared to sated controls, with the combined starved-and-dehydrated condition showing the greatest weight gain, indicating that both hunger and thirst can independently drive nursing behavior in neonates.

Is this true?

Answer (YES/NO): NO